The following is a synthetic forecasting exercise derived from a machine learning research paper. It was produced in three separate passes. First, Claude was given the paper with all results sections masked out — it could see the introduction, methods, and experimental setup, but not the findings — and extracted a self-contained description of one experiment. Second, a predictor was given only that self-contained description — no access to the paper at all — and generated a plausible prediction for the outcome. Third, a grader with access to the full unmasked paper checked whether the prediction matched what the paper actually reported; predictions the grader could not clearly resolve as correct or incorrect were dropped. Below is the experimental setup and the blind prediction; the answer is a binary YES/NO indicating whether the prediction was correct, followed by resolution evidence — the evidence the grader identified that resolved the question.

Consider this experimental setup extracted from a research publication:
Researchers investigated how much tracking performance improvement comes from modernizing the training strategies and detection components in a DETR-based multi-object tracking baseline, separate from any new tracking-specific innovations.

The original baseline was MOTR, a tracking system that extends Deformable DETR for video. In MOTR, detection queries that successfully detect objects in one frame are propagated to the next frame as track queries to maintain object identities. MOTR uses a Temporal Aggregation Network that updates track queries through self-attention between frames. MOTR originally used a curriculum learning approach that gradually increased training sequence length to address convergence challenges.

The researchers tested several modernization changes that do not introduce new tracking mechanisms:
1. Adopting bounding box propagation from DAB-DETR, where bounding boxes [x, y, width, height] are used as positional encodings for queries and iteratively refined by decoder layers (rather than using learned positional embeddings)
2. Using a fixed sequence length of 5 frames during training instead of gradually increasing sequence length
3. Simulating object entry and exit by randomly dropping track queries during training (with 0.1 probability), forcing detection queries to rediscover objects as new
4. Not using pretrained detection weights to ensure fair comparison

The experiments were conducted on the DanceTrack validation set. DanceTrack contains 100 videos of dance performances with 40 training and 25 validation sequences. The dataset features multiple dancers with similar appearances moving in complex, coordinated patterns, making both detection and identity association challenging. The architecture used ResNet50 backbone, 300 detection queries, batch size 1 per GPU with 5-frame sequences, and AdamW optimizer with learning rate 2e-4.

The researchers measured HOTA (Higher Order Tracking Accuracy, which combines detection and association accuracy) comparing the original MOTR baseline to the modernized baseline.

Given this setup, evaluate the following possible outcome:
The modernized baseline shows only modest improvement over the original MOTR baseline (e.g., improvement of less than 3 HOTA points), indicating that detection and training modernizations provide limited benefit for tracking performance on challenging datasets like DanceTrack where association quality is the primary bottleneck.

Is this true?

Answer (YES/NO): NO